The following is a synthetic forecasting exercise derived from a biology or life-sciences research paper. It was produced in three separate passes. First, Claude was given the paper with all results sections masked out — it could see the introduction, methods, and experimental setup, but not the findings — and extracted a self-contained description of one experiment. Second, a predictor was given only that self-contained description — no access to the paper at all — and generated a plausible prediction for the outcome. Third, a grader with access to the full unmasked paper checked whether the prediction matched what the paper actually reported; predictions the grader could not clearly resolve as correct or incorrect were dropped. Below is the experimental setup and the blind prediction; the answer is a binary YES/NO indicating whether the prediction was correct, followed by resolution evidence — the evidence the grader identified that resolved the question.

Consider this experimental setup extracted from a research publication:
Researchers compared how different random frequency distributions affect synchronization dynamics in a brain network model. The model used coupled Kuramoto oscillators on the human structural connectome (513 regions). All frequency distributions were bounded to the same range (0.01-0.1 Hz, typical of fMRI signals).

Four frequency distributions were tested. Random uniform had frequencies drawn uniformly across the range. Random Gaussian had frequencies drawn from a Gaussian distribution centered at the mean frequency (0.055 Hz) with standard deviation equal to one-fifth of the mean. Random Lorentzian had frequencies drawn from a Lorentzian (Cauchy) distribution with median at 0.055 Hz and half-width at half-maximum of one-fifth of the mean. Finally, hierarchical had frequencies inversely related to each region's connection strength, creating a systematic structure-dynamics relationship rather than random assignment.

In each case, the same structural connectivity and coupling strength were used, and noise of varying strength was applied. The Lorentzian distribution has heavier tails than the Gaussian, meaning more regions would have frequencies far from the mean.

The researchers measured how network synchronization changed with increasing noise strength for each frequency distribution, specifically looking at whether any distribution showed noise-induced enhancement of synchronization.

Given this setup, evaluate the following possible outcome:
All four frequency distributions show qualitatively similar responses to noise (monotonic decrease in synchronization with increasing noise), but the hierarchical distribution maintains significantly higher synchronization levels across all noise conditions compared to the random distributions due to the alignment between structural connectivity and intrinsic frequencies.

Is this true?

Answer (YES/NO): NO